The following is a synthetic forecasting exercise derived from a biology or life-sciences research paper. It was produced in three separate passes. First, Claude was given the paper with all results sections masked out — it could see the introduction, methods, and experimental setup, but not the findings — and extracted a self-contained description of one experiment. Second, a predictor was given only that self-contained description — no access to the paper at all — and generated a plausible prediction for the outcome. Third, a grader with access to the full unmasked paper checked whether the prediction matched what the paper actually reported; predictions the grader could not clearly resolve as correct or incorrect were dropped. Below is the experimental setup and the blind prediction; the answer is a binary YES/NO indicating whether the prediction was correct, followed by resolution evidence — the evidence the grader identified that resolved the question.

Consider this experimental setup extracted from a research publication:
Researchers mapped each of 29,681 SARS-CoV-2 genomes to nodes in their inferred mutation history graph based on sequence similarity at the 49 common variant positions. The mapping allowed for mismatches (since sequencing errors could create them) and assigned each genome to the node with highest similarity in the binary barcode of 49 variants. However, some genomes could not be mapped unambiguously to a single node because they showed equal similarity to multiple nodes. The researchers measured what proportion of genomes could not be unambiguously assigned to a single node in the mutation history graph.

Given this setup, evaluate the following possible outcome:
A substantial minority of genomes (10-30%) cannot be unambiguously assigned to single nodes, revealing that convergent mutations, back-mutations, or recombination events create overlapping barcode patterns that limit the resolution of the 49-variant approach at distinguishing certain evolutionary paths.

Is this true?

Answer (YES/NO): NO